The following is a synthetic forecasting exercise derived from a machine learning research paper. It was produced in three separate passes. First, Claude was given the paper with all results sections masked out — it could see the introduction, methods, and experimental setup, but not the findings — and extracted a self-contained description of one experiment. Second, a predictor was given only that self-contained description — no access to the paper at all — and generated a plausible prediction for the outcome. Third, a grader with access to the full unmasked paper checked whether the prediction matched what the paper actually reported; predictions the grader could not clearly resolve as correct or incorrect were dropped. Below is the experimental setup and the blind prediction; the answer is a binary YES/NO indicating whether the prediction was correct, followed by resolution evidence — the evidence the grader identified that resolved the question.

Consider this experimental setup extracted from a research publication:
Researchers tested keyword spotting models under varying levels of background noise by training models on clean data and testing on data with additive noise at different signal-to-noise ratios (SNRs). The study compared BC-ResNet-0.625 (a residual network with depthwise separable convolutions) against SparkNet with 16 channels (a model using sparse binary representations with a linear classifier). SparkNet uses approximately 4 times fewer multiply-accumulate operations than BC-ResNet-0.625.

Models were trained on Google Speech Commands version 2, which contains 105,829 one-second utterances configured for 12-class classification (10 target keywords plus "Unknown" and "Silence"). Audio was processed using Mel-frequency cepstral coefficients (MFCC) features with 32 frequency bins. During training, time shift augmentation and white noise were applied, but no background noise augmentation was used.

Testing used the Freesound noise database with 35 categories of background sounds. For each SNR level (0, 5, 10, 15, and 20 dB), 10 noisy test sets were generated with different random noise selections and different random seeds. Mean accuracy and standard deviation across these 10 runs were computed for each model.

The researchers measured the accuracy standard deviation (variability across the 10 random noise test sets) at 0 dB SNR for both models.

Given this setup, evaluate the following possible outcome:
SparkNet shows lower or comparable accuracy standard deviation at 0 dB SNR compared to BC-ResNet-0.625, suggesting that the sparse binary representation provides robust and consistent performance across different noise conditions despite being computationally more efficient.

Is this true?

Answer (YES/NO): YES